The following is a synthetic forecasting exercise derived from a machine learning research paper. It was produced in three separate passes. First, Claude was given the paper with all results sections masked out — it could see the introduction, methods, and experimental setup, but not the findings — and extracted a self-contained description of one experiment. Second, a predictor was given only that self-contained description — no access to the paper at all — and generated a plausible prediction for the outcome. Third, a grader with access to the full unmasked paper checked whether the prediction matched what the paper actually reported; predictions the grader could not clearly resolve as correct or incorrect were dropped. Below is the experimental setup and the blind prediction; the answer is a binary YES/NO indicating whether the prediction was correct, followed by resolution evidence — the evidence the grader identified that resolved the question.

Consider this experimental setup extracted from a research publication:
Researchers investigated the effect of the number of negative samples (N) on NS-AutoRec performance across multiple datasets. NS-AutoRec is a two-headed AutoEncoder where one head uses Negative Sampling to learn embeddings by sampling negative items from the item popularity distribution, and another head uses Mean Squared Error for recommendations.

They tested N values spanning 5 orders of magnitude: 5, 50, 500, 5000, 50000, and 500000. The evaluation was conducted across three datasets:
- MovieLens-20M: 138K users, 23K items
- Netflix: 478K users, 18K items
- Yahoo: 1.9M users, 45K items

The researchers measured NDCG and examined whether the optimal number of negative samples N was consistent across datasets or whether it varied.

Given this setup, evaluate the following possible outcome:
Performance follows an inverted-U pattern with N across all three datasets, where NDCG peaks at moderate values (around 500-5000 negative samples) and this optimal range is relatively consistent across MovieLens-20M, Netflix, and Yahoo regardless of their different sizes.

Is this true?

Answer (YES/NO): NO